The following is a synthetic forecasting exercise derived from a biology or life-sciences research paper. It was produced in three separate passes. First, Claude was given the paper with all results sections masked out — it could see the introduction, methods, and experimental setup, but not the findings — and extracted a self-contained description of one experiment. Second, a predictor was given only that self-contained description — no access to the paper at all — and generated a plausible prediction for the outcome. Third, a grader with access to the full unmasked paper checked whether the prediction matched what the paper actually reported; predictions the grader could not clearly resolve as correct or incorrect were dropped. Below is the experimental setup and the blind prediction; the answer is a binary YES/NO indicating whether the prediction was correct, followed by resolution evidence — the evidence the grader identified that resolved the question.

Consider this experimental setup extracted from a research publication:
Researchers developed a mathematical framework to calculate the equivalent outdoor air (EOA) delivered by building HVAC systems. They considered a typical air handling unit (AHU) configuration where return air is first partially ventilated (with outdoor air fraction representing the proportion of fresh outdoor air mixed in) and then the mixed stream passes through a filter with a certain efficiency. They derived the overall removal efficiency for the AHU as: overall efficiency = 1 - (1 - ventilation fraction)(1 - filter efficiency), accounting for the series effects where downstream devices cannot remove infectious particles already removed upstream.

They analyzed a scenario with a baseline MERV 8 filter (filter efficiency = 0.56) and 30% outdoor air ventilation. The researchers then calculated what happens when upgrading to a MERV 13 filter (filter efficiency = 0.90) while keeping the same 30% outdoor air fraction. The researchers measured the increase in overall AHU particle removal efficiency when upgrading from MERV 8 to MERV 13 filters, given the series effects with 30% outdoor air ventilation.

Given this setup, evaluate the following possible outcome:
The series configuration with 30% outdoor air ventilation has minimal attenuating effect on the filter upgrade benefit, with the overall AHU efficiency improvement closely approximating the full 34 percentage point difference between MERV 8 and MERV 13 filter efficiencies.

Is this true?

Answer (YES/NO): NO